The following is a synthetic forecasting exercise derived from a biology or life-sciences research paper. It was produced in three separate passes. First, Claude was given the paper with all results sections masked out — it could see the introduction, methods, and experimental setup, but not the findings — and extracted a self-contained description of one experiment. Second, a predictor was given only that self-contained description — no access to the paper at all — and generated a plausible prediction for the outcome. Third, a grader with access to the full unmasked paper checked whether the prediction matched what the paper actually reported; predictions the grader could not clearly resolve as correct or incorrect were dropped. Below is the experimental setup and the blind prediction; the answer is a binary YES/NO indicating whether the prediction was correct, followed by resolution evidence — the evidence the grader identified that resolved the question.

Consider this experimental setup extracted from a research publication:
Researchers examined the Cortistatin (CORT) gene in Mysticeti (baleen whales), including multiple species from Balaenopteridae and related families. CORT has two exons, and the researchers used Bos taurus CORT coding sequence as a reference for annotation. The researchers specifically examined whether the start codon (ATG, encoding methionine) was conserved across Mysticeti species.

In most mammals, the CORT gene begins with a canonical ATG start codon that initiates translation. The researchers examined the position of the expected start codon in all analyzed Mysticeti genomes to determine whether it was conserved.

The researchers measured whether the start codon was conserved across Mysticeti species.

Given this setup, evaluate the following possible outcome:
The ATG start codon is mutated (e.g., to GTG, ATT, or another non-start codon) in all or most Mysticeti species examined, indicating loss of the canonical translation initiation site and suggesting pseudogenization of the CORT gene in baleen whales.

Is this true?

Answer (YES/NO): YES